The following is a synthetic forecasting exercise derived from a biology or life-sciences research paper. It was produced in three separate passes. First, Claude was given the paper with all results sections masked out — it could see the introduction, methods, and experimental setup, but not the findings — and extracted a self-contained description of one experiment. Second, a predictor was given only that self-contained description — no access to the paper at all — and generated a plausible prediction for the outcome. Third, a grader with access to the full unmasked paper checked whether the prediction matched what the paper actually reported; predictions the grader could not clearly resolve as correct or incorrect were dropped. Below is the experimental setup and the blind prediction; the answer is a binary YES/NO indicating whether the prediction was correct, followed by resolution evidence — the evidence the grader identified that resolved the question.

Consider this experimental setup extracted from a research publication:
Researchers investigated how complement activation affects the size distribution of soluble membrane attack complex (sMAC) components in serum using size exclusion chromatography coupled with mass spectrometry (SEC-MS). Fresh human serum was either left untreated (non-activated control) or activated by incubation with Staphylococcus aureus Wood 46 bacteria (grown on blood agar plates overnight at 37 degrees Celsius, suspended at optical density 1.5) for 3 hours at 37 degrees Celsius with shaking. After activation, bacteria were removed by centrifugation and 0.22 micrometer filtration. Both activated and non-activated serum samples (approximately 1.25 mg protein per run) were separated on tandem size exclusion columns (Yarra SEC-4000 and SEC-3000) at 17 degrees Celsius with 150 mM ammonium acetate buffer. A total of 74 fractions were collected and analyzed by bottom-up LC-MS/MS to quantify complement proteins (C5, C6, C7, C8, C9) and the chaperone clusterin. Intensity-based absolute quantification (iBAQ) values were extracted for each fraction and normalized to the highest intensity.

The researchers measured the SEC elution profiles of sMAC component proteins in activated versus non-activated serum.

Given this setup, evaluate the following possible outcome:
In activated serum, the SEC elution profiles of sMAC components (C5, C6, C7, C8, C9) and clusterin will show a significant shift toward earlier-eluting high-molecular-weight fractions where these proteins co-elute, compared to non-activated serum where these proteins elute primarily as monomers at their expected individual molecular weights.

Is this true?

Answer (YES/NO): YES